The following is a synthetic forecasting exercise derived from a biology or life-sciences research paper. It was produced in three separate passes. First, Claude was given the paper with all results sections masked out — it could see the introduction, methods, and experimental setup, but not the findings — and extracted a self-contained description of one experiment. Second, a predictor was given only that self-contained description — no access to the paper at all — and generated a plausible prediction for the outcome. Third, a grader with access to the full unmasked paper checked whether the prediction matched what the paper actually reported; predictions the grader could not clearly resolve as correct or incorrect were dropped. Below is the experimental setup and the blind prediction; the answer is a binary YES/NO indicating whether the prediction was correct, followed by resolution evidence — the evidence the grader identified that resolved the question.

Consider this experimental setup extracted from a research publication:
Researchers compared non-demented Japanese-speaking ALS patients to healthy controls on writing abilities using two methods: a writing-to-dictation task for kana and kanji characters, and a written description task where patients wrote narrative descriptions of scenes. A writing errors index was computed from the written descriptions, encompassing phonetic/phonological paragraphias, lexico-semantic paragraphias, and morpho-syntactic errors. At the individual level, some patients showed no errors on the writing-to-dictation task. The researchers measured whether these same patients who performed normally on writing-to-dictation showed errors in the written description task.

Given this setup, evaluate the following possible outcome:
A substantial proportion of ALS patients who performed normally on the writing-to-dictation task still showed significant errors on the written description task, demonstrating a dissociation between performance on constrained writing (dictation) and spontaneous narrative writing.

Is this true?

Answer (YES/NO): YES